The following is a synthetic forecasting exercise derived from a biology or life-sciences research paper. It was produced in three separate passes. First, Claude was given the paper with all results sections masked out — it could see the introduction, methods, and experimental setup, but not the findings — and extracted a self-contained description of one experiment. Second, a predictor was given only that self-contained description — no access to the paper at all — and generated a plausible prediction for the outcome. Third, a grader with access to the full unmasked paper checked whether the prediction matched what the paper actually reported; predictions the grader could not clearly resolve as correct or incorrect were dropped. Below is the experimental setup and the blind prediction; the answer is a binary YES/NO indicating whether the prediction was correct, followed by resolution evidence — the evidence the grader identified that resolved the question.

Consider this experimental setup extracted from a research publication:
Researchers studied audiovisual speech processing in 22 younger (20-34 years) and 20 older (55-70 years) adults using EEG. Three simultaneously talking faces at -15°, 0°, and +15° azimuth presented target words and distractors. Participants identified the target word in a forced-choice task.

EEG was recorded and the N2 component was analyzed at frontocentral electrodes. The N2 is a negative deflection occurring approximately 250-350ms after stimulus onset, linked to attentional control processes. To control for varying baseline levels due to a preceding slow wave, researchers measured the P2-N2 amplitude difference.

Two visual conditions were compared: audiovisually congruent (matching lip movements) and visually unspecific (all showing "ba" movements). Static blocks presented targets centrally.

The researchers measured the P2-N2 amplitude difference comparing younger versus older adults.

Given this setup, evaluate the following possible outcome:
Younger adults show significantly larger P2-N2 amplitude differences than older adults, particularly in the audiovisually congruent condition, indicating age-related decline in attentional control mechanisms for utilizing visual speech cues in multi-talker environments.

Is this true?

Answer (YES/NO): NO